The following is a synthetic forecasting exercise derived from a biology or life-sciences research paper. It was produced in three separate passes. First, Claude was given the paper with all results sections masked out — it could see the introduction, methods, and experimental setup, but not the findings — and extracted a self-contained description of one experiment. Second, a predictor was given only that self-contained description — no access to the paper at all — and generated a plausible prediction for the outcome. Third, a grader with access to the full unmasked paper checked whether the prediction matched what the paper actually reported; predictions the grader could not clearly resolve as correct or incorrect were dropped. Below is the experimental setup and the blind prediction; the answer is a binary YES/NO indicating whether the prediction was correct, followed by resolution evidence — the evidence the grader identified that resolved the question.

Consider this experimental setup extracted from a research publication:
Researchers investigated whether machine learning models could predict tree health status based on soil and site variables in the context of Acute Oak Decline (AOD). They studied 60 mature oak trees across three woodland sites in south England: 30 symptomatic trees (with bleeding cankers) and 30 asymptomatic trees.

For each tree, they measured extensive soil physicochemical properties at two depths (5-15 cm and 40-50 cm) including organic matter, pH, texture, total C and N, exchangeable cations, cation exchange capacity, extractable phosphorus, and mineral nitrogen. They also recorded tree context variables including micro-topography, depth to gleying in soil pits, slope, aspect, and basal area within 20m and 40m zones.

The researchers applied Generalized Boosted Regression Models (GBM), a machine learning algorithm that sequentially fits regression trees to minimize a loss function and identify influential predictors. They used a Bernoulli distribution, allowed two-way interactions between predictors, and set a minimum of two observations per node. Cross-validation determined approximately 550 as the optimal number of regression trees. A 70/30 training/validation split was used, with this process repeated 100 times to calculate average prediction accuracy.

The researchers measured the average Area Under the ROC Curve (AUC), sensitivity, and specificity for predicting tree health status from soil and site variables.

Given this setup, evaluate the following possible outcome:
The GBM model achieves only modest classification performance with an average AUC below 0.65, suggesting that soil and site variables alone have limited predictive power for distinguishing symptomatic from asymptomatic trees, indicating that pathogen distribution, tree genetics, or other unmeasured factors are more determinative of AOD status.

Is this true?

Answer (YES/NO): NO